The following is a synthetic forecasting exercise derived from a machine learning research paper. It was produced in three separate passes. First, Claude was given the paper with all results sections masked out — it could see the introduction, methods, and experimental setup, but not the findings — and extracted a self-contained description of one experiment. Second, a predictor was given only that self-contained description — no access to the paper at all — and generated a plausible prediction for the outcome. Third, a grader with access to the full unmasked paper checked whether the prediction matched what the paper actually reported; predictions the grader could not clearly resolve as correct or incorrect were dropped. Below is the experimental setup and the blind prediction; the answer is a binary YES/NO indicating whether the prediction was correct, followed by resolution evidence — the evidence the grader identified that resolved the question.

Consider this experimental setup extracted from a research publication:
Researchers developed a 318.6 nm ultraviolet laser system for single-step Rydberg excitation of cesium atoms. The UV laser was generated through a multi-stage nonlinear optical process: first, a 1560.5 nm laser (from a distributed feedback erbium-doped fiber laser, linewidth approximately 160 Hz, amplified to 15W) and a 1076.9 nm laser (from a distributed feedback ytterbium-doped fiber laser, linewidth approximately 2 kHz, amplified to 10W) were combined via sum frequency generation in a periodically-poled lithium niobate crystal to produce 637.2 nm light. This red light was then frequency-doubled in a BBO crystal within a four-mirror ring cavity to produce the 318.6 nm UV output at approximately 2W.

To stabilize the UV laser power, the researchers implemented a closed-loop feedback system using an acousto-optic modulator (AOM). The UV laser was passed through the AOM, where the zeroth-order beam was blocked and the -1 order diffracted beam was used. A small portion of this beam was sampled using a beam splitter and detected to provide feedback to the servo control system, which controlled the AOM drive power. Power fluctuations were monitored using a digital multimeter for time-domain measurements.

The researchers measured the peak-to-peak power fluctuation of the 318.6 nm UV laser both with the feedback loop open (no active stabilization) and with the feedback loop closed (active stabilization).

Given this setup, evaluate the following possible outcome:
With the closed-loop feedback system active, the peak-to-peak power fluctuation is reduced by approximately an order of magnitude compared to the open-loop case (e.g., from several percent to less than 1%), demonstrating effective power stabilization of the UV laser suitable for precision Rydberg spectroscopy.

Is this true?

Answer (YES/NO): NO